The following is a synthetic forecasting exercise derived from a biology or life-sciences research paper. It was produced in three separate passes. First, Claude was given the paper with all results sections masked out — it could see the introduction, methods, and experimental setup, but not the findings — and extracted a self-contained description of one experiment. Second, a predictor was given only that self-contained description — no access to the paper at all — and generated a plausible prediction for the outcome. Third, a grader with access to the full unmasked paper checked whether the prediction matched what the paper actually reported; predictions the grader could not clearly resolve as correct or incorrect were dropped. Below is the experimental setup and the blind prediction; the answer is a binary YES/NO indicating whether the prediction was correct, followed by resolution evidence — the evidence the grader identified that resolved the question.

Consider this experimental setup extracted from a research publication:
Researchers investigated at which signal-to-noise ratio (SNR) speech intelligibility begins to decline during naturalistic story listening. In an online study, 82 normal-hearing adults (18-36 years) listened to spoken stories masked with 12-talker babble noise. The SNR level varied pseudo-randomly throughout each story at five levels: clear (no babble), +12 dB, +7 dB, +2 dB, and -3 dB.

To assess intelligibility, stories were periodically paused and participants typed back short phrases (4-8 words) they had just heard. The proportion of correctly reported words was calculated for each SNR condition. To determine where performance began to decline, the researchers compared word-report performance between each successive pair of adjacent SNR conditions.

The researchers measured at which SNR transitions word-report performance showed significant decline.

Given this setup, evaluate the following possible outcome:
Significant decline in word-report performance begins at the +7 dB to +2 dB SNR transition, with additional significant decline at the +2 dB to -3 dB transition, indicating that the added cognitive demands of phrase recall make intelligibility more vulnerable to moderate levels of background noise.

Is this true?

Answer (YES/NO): NO